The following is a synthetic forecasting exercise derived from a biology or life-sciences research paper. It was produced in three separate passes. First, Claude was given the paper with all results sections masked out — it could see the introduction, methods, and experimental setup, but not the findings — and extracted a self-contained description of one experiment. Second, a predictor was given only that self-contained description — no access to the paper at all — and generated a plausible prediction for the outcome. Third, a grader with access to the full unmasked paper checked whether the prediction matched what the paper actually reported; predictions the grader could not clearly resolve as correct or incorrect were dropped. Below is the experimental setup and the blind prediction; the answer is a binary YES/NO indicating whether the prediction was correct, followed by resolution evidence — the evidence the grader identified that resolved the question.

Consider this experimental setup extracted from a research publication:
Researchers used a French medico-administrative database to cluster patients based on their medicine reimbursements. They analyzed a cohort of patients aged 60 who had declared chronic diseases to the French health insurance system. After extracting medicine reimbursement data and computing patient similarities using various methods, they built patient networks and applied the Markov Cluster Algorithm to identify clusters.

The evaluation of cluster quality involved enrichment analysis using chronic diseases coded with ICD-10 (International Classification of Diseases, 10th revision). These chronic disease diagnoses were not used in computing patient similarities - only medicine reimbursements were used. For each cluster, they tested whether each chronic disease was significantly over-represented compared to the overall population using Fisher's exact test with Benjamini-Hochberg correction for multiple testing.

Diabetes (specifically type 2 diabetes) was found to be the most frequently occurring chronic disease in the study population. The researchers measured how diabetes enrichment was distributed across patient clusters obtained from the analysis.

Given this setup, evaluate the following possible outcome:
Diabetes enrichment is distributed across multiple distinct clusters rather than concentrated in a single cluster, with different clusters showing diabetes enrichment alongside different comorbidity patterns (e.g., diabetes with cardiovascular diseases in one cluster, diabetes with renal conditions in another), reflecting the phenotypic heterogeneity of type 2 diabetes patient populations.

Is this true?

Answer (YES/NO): NO